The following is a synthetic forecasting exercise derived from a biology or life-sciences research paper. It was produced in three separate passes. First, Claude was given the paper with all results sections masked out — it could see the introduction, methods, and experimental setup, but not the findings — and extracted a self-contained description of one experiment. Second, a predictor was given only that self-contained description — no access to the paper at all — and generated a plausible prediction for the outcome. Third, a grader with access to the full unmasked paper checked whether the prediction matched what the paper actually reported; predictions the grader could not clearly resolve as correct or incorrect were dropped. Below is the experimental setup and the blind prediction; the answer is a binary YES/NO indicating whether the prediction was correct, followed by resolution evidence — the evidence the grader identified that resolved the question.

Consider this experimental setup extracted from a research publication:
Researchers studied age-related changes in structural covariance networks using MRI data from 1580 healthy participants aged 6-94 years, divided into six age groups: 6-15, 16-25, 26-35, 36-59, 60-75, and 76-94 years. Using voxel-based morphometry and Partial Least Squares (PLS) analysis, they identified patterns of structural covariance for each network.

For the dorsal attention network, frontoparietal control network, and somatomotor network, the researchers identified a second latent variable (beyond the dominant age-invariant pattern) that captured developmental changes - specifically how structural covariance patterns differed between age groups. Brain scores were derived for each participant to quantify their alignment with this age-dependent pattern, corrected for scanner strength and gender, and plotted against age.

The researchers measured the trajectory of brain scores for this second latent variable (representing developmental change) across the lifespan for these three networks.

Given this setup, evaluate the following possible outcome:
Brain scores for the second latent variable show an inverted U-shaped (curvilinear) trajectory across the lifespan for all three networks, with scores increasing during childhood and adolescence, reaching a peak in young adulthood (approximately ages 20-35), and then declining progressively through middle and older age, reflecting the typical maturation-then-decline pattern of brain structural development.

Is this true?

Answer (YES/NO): NO